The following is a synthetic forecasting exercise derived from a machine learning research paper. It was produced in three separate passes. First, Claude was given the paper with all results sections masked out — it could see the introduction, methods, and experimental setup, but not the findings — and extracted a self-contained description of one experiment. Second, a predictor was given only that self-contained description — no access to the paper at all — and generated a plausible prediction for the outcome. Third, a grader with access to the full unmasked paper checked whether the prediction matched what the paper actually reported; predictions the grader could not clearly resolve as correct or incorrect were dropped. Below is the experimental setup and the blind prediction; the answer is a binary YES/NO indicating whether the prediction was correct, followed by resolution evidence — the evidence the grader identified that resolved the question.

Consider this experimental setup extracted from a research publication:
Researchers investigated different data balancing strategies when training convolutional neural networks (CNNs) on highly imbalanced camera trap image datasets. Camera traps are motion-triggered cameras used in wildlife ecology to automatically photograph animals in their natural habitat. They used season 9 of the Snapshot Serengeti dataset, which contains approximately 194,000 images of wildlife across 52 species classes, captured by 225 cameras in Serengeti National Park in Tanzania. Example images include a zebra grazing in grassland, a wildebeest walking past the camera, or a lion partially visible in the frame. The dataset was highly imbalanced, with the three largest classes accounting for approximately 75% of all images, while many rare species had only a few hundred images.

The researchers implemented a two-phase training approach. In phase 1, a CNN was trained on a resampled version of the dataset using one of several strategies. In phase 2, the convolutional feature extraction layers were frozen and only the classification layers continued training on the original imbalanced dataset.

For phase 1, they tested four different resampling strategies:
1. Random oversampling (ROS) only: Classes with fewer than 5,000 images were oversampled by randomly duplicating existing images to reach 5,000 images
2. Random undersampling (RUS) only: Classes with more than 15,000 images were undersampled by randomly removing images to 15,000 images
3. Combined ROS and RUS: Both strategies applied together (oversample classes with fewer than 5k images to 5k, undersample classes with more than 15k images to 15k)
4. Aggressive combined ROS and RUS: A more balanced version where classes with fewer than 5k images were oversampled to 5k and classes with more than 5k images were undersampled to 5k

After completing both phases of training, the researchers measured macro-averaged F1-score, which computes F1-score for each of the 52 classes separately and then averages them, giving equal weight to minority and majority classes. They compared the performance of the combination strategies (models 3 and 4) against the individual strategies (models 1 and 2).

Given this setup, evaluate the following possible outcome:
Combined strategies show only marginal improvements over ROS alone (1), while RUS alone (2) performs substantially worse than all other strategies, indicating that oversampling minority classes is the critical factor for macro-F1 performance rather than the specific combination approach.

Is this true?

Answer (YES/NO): NO